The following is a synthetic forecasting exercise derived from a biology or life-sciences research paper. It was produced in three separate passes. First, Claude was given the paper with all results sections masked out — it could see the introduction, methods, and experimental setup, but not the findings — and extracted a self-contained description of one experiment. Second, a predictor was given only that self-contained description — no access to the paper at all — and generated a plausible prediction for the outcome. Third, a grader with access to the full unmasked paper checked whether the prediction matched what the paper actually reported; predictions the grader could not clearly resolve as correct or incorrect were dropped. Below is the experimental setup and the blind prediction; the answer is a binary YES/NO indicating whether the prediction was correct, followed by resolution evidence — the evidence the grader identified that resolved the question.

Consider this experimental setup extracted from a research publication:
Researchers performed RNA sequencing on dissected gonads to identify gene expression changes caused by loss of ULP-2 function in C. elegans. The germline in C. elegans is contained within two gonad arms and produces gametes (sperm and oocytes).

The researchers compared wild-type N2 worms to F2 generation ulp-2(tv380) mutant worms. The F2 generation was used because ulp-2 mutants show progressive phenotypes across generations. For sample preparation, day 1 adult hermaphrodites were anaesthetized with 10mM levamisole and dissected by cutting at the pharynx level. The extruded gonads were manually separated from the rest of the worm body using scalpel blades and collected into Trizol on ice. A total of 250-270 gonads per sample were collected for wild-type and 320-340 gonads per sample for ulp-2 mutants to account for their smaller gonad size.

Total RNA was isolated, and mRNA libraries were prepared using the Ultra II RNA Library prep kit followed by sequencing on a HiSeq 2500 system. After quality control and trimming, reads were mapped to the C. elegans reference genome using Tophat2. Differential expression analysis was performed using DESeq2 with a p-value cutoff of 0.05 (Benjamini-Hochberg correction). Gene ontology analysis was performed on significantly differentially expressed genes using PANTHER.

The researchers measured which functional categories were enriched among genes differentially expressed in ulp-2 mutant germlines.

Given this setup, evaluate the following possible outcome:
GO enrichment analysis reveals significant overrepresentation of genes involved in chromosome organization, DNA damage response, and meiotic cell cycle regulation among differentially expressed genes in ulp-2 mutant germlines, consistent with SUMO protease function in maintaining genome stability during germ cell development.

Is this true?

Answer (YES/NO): NO